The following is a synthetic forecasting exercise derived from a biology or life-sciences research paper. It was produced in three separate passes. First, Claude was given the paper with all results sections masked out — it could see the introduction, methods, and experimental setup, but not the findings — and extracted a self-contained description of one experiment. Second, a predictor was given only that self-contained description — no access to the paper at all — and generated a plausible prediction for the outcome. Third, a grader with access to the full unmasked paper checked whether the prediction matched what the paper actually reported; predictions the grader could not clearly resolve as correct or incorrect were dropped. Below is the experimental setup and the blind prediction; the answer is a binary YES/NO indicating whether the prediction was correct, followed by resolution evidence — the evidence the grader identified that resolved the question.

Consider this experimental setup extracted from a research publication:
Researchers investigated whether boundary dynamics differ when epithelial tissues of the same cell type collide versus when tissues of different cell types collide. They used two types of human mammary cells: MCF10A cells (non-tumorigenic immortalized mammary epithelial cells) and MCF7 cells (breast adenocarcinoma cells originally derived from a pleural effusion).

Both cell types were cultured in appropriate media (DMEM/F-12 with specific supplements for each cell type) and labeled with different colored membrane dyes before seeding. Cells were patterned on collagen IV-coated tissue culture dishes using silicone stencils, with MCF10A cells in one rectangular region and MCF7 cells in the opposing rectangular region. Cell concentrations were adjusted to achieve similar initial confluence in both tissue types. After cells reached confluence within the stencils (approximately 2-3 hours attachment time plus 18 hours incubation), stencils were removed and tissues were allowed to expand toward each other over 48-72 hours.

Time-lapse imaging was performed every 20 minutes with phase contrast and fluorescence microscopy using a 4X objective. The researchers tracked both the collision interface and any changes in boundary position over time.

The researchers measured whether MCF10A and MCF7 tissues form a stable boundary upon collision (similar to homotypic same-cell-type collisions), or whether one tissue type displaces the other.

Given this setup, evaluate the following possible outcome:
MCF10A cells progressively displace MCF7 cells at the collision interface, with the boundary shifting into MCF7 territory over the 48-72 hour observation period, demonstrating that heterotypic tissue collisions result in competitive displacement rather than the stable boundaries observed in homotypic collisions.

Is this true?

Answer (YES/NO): NO